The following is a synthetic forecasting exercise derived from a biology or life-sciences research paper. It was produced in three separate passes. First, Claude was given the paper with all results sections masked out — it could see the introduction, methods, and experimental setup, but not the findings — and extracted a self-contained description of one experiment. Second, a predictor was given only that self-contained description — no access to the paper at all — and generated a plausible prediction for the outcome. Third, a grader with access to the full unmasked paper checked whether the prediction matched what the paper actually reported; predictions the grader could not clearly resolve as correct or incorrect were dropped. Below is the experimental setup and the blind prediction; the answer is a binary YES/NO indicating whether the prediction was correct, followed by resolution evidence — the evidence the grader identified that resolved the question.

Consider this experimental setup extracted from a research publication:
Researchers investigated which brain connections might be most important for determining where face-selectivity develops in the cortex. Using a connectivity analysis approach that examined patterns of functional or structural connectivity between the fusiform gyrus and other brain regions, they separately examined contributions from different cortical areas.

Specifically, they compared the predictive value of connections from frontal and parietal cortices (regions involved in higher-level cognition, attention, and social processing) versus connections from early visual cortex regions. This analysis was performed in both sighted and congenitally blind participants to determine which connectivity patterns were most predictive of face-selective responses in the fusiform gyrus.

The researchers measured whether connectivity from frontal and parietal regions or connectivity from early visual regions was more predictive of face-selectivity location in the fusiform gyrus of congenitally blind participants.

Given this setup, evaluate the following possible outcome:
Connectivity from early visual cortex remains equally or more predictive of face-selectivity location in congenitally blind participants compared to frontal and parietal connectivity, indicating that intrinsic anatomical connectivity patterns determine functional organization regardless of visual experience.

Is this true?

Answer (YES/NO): NO